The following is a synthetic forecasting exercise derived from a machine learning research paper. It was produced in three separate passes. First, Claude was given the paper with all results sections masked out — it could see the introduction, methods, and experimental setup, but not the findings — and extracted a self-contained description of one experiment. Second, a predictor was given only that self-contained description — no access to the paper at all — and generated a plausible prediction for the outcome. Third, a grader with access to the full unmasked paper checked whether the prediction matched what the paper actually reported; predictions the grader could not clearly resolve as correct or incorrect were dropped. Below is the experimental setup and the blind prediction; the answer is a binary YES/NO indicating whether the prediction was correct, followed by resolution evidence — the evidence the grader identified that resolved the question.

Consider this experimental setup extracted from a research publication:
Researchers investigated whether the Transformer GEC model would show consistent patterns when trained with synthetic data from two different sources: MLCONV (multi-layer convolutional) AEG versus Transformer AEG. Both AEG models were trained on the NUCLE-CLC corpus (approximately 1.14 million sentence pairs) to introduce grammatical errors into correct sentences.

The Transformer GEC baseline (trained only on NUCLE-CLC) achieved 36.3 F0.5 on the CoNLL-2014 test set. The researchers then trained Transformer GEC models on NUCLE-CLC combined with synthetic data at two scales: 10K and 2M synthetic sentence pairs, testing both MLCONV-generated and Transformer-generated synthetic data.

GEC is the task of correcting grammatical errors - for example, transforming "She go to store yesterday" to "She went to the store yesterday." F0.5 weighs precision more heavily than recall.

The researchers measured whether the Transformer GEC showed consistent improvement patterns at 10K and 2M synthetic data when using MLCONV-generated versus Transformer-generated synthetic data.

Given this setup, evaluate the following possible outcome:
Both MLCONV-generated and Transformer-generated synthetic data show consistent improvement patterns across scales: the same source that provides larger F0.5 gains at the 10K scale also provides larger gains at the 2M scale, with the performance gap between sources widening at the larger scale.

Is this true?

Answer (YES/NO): NO